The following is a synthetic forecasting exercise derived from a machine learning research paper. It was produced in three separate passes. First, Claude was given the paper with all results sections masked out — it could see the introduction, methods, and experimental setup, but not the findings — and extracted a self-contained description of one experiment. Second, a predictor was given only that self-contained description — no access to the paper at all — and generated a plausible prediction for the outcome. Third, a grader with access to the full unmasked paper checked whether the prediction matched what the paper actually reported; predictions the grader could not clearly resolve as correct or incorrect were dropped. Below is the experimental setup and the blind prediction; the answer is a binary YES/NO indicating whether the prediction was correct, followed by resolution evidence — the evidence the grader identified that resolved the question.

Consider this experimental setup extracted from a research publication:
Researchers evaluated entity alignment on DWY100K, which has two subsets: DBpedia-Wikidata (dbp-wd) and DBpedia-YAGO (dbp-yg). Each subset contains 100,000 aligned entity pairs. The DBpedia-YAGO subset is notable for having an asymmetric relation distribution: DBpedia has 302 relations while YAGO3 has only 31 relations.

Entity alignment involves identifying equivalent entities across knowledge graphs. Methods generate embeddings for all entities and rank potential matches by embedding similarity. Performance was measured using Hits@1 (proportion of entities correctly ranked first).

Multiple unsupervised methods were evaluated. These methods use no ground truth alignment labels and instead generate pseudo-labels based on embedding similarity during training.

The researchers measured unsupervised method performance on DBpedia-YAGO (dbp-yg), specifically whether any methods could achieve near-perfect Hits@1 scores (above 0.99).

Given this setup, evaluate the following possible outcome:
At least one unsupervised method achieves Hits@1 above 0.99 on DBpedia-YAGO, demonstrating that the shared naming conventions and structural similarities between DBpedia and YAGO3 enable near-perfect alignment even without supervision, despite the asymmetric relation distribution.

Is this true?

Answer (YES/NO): YES